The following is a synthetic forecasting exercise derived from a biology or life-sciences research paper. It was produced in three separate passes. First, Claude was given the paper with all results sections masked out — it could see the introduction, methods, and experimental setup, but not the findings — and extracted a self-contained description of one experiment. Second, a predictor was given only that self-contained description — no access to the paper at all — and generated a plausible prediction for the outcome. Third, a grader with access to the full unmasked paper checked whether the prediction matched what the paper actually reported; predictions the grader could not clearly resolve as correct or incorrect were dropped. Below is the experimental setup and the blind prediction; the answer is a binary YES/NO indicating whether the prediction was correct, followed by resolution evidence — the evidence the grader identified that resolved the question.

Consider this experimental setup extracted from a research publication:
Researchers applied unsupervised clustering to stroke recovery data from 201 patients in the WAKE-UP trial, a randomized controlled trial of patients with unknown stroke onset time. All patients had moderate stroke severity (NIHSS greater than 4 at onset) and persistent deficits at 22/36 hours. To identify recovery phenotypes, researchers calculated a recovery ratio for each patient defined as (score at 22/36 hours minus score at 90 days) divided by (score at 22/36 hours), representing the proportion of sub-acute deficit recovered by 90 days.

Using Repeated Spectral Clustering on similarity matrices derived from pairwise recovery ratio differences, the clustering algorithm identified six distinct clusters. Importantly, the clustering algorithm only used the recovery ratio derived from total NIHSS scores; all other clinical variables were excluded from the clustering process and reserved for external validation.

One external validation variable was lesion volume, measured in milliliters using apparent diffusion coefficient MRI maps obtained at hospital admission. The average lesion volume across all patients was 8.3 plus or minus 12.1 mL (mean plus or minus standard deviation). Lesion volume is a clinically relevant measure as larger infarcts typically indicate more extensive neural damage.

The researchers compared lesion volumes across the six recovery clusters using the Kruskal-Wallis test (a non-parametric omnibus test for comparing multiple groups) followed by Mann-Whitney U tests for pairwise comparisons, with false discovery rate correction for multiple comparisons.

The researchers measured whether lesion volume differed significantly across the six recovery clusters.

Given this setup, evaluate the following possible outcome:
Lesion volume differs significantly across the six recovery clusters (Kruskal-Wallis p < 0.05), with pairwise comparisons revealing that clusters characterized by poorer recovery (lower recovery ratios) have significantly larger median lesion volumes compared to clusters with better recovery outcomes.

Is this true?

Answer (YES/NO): NO